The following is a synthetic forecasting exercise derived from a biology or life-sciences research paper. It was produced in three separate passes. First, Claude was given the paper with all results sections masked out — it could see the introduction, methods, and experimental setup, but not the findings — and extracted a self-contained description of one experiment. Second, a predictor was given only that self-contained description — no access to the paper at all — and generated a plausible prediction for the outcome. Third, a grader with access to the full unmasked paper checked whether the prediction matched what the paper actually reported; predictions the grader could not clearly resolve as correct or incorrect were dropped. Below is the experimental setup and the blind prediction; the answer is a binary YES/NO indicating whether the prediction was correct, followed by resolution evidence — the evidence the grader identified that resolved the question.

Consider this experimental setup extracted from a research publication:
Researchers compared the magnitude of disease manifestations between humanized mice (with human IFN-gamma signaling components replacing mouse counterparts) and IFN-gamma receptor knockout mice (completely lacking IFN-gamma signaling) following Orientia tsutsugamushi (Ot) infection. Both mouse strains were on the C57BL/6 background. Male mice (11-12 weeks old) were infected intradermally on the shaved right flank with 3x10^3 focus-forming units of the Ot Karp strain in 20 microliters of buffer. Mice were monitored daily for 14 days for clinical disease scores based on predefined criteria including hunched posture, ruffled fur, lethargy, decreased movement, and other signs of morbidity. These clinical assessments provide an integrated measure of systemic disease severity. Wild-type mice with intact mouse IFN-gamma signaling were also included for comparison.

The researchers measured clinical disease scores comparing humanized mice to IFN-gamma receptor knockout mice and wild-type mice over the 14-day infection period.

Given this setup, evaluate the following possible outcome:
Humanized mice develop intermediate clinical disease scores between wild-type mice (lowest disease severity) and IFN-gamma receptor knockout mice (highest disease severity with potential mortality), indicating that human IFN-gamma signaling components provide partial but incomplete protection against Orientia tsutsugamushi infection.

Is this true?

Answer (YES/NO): NO